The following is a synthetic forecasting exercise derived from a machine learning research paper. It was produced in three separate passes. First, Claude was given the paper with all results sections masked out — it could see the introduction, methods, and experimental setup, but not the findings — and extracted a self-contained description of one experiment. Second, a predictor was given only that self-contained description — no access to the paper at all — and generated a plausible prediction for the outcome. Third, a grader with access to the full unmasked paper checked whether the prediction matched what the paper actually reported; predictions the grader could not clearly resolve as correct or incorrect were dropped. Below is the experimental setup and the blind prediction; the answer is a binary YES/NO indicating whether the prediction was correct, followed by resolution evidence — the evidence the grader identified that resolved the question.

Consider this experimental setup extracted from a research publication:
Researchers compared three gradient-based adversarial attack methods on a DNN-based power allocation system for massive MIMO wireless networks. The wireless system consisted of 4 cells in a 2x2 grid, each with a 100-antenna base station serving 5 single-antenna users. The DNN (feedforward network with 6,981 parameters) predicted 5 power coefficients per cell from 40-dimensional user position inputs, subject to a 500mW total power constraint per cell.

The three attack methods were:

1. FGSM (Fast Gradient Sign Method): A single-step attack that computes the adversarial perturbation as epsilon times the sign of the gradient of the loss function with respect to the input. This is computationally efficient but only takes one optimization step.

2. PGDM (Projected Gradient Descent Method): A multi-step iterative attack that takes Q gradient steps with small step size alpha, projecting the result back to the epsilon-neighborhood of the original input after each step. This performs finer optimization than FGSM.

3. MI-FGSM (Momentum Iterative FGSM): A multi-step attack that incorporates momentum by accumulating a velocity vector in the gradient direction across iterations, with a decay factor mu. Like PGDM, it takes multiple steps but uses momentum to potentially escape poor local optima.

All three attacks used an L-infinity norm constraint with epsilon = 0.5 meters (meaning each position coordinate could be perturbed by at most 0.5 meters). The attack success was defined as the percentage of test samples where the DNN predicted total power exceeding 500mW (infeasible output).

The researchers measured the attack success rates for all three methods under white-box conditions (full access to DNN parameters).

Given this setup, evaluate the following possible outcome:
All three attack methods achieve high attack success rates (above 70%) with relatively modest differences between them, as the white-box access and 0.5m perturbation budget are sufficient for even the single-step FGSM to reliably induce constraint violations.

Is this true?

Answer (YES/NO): NO